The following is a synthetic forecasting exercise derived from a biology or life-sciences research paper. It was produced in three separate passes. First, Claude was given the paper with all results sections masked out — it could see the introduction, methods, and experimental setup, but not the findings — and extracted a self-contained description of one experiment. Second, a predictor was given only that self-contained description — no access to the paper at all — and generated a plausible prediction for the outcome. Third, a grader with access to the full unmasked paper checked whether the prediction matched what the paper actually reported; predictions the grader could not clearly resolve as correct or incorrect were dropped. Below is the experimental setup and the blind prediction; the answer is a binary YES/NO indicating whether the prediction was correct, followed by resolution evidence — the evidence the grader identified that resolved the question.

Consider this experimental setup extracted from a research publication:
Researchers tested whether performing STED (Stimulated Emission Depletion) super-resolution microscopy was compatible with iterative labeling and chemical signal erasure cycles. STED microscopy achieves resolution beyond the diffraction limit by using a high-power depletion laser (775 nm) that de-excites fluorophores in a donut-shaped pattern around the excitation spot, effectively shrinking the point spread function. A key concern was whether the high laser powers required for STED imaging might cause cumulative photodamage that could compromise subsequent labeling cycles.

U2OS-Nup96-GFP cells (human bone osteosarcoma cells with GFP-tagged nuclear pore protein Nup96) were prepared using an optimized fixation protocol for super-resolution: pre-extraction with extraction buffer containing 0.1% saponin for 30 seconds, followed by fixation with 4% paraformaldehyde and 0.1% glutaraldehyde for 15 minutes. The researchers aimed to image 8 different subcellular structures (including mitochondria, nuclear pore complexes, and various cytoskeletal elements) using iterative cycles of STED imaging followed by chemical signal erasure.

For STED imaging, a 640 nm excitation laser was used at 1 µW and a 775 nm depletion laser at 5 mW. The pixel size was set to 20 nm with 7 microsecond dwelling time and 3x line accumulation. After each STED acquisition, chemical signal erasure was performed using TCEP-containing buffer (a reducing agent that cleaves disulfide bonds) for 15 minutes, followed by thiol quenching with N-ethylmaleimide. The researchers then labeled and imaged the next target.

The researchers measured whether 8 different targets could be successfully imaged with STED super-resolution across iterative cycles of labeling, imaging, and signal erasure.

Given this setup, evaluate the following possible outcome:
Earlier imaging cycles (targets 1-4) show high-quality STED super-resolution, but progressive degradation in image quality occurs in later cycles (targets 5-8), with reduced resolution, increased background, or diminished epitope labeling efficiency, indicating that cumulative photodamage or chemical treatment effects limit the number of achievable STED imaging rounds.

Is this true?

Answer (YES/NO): NO